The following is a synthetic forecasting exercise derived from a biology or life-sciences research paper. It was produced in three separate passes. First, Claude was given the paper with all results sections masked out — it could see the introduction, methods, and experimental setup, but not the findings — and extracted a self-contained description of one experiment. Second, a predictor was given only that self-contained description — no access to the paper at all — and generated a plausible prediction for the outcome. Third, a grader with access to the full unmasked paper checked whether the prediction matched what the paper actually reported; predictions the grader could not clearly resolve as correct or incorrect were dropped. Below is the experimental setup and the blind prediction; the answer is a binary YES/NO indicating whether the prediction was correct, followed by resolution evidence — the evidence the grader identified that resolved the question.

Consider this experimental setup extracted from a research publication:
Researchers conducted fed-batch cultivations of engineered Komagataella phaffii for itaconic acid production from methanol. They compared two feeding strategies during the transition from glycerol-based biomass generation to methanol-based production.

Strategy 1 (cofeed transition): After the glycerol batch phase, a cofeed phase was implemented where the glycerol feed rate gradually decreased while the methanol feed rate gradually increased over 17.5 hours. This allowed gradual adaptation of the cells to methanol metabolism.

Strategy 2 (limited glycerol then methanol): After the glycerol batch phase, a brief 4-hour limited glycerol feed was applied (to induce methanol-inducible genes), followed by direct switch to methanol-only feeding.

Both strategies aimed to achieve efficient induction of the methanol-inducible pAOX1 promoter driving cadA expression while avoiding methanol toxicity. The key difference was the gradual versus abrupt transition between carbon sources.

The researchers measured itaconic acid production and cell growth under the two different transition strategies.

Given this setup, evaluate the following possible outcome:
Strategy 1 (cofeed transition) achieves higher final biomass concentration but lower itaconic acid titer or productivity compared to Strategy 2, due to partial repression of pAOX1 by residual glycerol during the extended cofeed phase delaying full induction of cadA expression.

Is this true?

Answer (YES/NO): NO